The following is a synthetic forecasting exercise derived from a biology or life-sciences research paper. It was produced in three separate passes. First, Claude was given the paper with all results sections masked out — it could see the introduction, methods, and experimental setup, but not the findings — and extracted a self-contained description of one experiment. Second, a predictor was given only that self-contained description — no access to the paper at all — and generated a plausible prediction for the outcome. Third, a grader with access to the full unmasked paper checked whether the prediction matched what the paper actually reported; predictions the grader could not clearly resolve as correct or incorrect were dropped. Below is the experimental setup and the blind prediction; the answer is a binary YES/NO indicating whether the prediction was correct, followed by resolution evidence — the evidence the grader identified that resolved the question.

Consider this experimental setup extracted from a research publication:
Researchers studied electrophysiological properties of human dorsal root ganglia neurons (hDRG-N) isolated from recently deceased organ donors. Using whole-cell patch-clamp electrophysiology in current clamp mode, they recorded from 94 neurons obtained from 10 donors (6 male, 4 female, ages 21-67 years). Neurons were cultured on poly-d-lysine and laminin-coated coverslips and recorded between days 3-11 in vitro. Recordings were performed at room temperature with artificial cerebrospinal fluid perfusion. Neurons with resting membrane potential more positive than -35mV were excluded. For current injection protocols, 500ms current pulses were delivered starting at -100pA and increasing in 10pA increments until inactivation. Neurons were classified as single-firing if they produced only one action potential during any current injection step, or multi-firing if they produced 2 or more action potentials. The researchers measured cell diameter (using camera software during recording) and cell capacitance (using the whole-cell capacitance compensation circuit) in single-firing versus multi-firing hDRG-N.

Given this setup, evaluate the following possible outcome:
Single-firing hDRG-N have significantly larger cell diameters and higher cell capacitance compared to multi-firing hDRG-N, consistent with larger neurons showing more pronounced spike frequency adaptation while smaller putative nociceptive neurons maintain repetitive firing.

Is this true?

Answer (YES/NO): YES